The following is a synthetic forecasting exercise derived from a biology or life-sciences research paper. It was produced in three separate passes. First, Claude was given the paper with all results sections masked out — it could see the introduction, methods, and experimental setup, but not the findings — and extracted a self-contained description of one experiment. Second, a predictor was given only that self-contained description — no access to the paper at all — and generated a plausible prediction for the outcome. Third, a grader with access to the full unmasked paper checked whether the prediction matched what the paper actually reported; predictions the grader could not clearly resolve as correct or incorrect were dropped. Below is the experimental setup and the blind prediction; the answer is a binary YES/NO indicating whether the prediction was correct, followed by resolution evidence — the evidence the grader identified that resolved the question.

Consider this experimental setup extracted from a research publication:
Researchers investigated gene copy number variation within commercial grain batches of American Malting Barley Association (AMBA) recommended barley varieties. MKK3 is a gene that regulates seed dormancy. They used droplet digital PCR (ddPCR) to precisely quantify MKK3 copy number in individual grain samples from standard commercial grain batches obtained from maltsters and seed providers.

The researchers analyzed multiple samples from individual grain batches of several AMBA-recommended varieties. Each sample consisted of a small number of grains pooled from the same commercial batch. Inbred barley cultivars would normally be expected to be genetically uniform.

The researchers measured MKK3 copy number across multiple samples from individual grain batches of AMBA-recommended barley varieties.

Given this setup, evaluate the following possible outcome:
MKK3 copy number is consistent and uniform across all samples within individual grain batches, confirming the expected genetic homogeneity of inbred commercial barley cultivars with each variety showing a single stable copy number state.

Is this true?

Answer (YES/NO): NO